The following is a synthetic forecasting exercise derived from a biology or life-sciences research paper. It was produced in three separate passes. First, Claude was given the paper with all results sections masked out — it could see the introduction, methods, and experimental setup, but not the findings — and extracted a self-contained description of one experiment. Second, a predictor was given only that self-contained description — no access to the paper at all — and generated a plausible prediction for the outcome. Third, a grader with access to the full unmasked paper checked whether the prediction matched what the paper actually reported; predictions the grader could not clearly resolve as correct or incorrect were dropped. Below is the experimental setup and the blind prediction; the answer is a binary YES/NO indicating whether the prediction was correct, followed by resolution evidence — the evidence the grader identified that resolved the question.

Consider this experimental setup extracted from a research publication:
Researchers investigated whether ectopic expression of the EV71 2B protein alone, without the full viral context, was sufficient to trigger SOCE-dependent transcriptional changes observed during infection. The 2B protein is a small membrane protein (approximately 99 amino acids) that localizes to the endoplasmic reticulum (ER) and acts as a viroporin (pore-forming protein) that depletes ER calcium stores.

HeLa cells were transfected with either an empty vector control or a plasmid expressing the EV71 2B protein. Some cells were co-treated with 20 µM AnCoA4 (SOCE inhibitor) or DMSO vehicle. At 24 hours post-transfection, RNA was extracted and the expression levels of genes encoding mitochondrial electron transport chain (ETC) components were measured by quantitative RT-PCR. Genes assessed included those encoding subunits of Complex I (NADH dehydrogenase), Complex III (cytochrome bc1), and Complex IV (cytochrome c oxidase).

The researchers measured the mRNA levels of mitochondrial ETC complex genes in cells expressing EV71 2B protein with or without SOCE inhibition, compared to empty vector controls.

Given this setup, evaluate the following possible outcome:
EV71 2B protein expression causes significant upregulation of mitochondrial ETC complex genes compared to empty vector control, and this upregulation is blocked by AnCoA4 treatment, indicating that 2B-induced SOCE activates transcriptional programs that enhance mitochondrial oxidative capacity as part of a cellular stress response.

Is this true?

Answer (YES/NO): YES